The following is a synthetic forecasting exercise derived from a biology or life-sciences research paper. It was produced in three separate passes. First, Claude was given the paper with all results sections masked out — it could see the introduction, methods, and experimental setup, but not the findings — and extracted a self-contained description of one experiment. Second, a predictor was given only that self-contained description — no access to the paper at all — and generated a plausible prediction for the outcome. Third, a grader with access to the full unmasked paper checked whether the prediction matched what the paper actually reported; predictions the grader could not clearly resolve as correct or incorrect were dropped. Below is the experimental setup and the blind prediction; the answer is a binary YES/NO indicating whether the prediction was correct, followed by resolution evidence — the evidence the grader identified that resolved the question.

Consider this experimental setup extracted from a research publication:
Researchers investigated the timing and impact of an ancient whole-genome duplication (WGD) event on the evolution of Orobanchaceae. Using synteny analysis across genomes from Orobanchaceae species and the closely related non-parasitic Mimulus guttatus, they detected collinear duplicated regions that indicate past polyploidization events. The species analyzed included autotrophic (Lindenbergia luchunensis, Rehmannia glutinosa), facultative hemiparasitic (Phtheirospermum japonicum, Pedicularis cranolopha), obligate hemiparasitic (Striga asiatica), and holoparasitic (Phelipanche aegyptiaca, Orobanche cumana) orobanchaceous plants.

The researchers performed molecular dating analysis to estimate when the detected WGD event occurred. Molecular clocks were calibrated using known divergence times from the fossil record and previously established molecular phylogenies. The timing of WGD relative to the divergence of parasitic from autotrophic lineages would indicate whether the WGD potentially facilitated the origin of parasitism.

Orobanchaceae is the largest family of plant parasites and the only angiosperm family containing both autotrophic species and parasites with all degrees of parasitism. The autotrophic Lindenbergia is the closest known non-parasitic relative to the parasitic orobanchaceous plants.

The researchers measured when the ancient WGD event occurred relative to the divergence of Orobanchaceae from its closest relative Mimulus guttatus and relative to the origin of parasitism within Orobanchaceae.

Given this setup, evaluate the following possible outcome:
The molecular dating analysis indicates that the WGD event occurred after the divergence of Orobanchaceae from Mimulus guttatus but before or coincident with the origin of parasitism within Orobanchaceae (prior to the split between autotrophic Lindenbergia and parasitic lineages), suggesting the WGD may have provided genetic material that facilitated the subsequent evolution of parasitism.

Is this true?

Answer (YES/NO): NO